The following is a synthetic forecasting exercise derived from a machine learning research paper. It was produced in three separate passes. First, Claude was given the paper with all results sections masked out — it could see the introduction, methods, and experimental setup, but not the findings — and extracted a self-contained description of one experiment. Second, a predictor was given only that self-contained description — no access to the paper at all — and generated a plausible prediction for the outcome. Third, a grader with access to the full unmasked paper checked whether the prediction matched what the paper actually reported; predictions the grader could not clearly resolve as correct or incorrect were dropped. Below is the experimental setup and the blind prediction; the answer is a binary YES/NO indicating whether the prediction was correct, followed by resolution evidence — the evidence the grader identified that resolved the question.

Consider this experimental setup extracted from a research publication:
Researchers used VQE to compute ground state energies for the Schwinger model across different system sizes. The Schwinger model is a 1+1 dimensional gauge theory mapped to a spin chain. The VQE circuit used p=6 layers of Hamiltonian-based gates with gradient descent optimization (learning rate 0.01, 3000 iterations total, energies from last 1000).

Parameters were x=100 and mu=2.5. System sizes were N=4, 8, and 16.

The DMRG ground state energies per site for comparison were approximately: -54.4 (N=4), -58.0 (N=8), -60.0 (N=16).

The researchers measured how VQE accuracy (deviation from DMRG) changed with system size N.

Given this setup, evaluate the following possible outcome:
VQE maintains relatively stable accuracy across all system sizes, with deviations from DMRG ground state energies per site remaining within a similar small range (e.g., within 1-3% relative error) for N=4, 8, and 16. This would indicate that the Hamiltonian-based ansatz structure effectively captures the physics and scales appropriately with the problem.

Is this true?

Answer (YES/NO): NO